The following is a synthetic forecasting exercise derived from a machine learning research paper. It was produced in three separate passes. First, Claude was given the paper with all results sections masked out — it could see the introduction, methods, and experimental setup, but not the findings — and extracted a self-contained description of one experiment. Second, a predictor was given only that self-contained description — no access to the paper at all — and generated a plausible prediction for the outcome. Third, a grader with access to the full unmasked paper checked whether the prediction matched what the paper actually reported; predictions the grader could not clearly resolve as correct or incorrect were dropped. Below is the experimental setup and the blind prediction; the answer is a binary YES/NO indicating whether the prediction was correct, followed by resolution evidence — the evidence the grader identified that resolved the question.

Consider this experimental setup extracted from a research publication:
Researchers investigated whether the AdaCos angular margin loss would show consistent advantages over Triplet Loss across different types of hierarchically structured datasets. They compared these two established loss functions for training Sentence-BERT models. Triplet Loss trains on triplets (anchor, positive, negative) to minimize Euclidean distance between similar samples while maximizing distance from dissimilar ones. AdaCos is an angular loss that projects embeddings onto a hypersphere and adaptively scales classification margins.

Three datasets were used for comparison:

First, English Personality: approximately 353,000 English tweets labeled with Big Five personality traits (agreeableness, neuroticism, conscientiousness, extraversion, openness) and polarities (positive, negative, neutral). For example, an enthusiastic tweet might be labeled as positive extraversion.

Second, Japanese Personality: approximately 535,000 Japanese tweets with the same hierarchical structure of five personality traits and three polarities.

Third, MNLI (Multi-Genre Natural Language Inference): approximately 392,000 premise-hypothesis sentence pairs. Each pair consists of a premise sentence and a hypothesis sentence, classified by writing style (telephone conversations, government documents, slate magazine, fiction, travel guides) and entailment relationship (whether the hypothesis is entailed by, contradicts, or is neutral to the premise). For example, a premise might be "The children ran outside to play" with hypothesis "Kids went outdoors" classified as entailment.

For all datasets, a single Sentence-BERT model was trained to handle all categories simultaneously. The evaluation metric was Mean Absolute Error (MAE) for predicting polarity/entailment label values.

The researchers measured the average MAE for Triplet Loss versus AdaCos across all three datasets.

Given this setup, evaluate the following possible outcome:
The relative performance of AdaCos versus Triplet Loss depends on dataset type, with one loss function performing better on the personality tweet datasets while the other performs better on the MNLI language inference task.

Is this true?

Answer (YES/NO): NO